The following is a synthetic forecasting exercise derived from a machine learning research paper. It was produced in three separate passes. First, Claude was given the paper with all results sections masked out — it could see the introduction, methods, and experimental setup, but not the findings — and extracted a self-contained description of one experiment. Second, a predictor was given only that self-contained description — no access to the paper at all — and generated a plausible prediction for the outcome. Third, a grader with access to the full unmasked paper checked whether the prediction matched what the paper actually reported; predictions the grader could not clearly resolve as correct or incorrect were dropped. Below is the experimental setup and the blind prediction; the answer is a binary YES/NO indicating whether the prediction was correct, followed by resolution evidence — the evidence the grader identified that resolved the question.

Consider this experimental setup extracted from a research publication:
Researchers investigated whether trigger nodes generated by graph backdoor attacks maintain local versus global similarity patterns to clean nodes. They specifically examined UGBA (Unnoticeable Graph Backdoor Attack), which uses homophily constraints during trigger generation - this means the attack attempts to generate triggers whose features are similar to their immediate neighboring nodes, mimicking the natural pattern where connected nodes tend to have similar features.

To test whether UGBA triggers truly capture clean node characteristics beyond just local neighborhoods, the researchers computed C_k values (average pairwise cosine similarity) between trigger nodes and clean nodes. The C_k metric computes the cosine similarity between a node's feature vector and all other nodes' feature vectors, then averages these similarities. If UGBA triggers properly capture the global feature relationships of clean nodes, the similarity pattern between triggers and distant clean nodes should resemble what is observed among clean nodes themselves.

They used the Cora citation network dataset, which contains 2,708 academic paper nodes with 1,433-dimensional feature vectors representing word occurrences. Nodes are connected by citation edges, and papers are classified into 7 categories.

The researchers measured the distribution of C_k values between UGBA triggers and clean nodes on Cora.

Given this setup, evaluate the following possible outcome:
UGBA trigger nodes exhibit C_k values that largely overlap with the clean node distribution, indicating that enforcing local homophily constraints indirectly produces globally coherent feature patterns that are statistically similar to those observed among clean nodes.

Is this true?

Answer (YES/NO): NO